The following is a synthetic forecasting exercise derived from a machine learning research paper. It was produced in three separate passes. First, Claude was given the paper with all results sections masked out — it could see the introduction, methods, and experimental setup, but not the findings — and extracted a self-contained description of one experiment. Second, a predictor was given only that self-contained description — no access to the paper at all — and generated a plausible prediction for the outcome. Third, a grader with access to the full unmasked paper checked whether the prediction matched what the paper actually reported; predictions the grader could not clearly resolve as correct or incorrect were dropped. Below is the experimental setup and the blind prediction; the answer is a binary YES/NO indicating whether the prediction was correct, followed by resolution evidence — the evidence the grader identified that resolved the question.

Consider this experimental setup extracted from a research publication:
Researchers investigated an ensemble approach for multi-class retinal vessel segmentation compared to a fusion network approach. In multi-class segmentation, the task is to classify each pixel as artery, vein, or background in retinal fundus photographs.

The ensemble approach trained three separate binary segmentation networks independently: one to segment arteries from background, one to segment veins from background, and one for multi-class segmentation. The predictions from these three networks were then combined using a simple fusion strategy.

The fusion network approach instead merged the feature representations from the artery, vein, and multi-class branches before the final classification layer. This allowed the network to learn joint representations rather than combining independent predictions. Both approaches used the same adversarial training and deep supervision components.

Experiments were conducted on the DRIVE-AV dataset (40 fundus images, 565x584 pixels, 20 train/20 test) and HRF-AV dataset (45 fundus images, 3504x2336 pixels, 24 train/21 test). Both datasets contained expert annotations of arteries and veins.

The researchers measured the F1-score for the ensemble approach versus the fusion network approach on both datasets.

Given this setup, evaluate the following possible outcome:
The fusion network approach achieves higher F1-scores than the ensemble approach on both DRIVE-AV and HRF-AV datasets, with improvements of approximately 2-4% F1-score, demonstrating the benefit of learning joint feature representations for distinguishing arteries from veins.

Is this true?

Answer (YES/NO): YES